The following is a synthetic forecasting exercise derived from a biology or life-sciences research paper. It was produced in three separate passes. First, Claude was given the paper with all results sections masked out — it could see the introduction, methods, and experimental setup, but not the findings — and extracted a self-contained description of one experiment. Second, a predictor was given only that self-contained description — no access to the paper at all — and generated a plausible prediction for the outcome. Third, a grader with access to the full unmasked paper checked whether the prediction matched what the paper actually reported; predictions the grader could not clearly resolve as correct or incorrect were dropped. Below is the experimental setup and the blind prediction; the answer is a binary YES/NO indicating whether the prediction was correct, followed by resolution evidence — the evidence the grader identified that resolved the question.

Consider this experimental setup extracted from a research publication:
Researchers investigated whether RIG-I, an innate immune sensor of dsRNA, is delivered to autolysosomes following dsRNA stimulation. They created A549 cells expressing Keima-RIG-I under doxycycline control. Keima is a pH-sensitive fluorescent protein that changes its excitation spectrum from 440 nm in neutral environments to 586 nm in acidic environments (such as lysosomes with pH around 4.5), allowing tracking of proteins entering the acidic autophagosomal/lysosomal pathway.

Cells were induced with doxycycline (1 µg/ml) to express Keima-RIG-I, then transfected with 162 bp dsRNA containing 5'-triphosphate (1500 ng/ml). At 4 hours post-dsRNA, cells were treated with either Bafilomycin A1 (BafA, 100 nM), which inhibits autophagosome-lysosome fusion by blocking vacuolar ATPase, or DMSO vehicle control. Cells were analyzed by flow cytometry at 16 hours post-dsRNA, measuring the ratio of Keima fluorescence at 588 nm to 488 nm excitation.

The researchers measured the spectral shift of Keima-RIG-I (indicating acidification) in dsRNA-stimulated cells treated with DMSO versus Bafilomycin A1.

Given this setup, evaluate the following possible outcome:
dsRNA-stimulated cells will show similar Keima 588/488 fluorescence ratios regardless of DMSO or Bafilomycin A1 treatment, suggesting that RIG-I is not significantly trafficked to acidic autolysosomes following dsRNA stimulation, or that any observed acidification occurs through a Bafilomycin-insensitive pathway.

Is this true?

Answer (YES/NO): NO